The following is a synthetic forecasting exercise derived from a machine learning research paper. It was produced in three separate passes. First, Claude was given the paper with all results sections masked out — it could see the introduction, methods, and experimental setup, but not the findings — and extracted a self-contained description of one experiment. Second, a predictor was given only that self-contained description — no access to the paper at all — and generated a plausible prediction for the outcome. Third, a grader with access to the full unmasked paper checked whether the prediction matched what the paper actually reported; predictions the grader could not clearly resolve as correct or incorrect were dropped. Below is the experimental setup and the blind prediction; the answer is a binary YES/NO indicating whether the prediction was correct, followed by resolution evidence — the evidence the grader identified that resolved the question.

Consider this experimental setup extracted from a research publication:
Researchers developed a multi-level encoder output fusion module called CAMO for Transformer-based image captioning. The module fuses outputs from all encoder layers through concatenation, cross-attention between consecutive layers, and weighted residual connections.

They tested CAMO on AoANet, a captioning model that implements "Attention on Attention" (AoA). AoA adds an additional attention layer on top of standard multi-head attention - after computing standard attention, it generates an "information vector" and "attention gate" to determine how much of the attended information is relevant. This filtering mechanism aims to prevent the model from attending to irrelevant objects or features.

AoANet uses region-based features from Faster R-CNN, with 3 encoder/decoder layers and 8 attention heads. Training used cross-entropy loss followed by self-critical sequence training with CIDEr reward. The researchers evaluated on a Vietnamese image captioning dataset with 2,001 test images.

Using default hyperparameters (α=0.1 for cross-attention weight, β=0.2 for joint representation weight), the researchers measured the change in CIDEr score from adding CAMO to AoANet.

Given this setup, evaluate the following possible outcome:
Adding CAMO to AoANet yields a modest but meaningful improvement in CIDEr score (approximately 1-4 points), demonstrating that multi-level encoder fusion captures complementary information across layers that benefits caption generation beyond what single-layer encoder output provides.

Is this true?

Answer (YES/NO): NO